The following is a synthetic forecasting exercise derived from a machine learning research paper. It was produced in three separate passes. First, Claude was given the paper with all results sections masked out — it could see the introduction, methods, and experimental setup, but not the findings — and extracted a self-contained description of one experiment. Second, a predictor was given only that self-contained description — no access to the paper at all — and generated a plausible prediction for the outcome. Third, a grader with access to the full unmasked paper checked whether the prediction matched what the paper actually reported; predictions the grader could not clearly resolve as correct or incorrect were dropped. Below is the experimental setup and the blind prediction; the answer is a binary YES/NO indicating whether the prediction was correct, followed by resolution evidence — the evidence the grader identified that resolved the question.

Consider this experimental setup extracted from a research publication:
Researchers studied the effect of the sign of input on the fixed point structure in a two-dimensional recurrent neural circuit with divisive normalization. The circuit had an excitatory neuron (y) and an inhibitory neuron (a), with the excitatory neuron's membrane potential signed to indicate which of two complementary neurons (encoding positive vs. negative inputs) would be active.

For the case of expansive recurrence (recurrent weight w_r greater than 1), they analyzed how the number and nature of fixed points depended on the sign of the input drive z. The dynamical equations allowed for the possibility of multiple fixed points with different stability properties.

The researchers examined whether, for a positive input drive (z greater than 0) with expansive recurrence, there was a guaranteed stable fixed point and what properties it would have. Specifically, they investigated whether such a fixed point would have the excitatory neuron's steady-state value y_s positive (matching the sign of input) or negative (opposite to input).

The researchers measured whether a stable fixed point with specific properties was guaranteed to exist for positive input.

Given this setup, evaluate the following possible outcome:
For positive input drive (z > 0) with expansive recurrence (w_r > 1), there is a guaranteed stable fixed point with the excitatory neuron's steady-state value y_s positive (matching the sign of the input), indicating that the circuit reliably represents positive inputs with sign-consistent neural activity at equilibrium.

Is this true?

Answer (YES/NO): YES